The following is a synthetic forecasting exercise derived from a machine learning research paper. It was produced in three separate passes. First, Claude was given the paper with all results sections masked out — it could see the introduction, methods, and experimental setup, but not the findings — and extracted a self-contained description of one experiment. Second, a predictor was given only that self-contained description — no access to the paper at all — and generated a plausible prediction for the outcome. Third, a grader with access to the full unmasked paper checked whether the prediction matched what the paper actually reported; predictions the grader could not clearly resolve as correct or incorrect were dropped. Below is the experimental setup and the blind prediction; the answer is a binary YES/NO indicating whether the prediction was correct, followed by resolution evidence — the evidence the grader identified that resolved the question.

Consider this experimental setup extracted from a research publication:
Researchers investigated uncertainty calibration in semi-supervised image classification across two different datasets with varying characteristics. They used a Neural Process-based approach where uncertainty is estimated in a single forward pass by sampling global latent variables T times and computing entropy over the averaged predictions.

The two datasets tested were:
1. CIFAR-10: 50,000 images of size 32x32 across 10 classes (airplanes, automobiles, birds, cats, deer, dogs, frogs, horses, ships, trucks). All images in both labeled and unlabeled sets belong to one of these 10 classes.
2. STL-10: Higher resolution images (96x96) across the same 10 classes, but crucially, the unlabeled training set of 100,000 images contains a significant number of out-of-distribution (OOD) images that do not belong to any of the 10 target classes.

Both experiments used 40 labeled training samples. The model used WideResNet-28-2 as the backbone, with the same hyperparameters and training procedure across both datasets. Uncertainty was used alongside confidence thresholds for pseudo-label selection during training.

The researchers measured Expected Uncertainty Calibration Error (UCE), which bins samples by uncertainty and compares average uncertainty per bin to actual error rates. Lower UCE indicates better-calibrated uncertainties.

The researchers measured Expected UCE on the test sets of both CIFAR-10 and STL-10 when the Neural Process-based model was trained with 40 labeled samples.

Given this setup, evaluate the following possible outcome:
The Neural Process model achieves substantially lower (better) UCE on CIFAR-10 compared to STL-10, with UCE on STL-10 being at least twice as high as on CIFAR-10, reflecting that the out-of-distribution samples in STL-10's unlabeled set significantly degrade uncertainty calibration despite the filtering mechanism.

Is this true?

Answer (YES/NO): NO